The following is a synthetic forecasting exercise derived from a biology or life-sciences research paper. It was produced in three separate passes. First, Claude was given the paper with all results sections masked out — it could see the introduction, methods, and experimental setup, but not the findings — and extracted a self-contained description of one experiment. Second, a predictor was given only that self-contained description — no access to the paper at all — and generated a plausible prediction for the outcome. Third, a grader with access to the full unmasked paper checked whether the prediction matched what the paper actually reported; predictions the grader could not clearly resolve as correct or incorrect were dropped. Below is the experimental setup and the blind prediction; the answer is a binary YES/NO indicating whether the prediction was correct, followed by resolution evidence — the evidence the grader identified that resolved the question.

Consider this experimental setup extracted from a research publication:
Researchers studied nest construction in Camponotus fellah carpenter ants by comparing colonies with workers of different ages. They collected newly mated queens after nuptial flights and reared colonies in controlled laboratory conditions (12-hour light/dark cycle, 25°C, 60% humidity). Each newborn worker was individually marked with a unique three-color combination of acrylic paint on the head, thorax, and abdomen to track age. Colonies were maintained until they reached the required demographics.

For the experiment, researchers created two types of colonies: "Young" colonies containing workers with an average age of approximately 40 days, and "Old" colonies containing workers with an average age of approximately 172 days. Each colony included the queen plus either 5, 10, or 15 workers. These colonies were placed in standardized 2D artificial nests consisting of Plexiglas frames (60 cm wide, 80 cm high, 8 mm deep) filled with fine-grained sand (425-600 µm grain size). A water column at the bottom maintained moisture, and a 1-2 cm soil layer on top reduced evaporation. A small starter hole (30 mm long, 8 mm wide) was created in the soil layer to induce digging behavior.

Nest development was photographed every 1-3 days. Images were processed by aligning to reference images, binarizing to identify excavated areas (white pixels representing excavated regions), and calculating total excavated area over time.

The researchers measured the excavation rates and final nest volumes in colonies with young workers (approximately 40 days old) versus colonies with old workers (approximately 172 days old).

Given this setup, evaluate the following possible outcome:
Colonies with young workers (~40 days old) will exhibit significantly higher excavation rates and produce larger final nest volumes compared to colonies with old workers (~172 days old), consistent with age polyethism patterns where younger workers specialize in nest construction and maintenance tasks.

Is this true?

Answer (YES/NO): NO